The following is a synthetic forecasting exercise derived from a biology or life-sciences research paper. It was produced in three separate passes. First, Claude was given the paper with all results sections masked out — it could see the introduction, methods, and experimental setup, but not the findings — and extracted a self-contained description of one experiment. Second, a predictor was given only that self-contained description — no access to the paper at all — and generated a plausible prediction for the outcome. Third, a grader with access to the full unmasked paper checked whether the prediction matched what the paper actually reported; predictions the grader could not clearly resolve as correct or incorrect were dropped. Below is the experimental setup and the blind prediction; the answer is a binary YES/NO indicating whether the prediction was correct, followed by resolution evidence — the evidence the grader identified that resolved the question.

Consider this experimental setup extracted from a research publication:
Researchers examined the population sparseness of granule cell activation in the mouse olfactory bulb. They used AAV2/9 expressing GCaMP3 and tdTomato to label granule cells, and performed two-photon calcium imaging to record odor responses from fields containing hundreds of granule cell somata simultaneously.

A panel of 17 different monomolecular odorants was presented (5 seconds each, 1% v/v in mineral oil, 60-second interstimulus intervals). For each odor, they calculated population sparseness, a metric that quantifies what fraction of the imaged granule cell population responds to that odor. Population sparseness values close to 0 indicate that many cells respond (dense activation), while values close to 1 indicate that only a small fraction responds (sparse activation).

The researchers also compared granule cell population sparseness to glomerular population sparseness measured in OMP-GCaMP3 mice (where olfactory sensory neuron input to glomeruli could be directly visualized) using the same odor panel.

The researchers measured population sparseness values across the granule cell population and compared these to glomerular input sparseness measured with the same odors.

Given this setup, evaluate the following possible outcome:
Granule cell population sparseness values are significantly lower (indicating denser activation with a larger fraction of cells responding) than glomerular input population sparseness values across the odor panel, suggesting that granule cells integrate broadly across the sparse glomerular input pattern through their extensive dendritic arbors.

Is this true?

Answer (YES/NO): NO